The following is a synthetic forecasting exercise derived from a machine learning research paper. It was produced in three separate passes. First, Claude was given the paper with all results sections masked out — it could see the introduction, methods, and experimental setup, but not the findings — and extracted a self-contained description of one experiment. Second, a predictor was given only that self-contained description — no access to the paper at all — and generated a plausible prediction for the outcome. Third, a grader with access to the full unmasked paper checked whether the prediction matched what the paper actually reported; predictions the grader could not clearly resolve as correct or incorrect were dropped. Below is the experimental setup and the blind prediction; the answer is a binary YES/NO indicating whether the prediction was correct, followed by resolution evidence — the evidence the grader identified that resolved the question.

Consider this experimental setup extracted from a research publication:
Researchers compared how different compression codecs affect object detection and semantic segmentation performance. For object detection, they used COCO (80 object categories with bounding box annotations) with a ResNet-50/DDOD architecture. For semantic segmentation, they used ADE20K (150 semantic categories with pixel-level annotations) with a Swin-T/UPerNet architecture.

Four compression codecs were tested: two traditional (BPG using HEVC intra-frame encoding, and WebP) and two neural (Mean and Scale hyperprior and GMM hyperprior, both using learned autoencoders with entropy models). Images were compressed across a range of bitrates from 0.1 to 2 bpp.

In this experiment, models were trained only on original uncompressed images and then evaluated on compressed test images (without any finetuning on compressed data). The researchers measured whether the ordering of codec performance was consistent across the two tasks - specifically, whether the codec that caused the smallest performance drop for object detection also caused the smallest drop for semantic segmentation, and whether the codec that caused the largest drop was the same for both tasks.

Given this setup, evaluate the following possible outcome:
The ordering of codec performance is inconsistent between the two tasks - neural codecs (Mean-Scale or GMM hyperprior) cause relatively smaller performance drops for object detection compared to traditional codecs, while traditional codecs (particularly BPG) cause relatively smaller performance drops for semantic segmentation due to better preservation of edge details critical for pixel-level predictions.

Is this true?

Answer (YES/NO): NO